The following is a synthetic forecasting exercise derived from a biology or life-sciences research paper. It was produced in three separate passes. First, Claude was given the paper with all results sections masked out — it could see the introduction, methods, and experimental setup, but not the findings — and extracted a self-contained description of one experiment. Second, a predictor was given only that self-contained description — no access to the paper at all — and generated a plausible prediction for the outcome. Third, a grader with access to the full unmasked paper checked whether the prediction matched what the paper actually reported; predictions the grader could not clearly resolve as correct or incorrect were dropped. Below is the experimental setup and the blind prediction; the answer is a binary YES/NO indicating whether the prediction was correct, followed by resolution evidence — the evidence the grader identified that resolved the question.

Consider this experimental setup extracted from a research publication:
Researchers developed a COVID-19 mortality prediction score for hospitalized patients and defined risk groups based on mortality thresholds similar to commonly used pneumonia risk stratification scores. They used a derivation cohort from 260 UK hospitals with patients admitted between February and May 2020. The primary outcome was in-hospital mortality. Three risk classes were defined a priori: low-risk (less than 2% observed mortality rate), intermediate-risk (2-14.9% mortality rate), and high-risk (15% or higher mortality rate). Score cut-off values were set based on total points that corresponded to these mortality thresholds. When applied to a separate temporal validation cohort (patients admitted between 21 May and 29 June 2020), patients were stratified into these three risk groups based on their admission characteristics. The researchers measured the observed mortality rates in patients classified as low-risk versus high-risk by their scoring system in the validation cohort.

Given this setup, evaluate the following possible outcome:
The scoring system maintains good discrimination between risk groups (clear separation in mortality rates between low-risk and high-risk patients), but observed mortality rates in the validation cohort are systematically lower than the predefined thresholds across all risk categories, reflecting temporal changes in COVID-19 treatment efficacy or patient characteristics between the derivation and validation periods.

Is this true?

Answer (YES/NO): NO